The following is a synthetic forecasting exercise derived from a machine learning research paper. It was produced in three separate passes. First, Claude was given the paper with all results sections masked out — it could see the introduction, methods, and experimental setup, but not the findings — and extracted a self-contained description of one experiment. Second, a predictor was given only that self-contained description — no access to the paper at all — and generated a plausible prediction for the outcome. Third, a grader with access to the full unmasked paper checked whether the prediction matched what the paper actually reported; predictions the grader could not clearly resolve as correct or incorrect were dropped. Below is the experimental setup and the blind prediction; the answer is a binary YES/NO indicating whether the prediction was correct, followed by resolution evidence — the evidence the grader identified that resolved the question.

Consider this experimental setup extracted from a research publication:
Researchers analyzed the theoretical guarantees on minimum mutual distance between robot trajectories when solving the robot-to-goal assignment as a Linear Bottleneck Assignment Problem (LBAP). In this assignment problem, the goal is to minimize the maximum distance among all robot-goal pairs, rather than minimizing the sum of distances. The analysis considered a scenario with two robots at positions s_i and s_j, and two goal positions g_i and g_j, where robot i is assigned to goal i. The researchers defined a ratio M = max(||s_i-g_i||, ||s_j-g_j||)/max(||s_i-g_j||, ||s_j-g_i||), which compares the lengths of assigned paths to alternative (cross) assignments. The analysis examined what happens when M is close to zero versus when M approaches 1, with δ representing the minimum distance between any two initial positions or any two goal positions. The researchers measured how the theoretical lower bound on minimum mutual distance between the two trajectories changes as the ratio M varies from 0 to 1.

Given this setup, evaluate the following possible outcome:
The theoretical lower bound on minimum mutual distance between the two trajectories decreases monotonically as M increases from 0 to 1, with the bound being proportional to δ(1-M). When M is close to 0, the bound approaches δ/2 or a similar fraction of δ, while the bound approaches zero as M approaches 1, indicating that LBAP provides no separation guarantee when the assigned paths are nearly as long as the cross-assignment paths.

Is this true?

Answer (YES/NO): NO